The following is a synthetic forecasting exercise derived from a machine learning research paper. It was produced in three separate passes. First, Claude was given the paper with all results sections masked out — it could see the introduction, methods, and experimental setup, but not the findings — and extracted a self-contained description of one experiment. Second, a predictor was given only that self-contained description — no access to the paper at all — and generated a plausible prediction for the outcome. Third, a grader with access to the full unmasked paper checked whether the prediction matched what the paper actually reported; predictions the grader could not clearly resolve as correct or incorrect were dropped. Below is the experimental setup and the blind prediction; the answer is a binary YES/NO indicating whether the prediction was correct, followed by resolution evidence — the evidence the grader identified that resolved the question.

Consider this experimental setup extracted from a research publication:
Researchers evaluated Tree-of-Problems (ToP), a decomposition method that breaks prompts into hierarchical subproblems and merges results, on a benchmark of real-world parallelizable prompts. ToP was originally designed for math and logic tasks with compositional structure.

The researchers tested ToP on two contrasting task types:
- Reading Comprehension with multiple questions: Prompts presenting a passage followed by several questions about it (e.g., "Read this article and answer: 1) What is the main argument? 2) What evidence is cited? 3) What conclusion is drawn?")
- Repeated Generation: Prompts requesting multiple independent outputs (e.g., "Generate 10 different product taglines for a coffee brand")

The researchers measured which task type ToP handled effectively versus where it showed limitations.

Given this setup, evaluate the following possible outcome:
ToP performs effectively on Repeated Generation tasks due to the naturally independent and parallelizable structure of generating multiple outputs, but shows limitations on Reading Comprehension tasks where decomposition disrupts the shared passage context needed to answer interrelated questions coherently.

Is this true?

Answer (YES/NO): NO